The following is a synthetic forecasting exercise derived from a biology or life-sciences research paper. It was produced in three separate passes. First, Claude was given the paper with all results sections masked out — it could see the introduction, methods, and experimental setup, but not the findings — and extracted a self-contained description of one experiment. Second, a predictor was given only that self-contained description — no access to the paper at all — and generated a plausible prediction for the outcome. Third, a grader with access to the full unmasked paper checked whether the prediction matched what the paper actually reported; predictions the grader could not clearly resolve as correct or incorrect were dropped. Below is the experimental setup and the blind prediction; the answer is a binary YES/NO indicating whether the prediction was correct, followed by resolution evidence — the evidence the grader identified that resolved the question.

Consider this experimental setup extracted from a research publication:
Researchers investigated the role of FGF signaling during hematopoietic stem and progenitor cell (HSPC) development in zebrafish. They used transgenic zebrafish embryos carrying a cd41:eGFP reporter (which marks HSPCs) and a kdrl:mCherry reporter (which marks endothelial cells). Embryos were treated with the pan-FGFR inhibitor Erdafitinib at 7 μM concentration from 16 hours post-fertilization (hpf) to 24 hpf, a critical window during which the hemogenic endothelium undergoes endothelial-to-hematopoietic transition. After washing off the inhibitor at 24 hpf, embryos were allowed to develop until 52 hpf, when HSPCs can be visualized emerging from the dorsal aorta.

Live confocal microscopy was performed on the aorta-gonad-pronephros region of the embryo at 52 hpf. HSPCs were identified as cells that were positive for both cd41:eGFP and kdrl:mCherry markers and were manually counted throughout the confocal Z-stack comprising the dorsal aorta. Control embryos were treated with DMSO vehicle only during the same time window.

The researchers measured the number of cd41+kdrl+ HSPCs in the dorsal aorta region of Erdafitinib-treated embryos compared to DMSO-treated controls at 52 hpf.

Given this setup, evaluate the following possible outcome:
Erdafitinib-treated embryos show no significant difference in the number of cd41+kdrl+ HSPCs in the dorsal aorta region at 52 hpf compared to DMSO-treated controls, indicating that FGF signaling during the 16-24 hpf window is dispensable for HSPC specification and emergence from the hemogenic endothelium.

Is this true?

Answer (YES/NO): YES